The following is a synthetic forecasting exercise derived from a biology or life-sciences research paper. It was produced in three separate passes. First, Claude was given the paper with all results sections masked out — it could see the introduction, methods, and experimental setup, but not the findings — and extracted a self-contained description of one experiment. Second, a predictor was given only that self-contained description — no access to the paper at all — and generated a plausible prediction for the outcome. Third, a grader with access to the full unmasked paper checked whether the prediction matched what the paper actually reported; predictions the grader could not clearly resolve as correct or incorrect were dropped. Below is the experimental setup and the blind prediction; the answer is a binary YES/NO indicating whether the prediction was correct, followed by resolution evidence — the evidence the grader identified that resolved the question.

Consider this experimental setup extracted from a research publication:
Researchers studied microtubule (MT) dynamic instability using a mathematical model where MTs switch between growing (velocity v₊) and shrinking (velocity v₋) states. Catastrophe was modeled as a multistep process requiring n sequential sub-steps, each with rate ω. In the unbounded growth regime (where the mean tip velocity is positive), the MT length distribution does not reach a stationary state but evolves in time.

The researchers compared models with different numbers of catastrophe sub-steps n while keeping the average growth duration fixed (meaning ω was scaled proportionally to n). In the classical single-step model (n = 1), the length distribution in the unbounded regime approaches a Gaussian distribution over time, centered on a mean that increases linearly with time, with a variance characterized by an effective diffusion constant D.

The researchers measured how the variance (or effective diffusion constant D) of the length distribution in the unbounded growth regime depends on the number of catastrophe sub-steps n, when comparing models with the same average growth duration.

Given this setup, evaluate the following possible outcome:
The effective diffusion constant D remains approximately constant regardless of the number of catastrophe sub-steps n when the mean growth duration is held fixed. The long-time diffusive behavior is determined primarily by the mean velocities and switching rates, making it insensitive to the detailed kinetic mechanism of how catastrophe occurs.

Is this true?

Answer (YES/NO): NO